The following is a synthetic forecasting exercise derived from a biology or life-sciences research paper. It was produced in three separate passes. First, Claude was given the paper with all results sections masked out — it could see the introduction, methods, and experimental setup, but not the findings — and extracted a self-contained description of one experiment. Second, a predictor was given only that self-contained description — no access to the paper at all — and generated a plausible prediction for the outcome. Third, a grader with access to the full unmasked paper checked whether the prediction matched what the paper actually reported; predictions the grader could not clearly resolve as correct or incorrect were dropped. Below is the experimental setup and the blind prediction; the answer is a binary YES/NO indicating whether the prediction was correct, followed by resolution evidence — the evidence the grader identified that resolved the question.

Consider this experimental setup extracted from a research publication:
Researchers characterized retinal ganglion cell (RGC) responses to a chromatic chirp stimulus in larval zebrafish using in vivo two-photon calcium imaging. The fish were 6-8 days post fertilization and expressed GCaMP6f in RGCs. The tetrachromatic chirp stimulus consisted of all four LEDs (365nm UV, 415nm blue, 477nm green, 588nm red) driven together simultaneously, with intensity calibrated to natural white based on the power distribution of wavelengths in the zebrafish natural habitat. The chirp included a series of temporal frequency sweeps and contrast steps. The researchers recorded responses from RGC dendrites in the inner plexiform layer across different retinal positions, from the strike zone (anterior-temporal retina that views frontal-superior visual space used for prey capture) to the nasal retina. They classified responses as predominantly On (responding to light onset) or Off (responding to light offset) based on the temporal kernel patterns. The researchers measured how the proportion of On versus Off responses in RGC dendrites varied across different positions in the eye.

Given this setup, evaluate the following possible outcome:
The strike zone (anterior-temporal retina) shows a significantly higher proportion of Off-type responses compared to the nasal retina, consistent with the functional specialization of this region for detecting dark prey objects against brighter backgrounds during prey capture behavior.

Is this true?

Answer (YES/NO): NO